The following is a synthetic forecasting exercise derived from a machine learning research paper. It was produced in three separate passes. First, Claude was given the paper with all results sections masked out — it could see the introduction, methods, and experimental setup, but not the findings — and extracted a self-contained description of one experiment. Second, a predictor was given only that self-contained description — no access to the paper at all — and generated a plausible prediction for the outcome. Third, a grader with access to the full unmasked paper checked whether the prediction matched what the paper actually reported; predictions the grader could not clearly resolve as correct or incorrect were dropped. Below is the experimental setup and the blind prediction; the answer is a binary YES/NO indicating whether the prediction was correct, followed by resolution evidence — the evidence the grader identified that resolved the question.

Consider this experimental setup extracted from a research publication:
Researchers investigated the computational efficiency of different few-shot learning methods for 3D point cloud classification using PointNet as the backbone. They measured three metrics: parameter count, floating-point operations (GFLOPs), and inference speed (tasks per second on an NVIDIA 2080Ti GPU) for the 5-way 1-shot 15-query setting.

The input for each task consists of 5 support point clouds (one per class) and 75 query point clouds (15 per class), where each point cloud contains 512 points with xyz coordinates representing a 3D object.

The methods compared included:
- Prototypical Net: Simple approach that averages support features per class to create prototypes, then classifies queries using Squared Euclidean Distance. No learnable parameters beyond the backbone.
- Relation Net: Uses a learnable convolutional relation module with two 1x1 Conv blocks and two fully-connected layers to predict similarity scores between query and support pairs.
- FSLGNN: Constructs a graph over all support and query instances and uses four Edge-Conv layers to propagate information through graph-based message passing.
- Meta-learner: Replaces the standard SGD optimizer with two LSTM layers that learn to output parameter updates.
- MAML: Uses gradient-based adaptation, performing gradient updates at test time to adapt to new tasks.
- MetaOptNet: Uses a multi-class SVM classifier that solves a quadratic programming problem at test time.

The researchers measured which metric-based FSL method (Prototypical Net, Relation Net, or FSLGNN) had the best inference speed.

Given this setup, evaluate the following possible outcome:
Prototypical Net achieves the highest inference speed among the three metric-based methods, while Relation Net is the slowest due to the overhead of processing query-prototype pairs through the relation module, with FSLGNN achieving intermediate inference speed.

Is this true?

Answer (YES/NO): NO